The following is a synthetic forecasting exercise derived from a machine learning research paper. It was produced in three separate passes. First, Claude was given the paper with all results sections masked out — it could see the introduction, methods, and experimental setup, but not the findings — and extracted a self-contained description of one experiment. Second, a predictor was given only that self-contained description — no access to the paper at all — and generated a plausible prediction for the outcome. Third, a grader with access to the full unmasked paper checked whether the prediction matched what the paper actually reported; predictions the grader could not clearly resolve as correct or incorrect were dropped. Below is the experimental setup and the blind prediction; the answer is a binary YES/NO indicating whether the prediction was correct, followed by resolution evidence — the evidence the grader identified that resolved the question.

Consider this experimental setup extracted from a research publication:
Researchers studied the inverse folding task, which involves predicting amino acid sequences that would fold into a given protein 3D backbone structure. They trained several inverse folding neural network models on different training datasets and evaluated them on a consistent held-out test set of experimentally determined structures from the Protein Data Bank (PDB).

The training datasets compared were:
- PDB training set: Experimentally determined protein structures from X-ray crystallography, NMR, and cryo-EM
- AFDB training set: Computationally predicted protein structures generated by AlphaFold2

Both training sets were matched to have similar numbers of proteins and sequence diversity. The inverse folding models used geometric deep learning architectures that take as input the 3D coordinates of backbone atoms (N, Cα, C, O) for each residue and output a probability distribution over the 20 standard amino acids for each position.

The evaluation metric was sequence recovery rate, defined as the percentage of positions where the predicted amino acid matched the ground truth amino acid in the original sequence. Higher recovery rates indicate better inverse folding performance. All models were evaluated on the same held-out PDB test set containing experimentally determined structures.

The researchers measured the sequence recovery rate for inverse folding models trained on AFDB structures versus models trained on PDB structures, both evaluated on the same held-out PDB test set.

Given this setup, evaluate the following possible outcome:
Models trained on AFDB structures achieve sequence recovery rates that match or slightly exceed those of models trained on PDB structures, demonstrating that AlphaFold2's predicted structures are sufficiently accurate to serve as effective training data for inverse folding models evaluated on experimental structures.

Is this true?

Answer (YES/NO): NO